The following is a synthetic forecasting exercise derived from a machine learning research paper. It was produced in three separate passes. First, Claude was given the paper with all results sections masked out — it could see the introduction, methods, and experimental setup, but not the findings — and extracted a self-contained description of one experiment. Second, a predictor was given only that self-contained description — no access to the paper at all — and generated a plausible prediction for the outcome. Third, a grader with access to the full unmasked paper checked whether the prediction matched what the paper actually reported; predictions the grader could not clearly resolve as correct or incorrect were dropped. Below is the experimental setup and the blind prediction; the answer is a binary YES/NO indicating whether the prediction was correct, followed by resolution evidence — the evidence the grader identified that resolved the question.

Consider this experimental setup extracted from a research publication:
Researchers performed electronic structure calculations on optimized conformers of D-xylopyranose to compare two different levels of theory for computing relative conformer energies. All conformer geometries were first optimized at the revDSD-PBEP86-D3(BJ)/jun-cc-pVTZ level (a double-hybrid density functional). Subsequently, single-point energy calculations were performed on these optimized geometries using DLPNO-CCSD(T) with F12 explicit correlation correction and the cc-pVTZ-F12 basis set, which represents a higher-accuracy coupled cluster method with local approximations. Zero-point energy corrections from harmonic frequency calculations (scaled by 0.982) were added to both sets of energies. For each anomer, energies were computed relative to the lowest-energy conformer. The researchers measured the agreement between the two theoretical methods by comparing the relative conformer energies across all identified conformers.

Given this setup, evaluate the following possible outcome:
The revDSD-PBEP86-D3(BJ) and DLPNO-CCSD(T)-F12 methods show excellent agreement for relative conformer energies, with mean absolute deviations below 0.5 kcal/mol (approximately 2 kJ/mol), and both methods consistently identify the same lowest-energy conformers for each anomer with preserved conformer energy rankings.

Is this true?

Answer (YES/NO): NO